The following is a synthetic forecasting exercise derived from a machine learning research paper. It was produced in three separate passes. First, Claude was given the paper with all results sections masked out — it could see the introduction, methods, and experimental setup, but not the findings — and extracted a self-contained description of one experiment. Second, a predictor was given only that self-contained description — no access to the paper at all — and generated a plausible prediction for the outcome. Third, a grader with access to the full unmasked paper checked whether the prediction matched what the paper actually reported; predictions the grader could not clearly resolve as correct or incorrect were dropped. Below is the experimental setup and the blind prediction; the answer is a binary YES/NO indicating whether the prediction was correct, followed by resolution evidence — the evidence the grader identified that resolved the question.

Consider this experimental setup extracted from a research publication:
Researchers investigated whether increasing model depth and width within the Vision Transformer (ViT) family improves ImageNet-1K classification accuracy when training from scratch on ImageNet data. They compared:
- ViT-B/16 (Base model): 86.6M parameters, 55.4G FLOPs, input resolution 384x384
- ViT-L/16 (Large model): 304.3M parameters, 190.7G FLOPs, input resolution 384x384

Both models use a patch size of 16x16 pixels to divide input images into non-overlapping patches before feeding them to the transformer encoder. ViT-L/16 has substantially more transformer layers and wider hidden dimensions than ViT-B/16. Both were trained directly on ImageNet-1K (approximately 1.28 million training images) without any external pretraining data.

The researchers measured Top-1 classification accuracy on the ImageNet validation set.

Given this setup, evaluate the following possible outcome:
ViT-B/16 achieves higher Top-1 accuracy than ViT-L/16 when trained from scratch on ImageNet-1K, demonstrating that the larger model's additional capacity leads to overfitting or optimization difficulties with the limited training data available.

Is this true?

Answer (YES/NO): YES